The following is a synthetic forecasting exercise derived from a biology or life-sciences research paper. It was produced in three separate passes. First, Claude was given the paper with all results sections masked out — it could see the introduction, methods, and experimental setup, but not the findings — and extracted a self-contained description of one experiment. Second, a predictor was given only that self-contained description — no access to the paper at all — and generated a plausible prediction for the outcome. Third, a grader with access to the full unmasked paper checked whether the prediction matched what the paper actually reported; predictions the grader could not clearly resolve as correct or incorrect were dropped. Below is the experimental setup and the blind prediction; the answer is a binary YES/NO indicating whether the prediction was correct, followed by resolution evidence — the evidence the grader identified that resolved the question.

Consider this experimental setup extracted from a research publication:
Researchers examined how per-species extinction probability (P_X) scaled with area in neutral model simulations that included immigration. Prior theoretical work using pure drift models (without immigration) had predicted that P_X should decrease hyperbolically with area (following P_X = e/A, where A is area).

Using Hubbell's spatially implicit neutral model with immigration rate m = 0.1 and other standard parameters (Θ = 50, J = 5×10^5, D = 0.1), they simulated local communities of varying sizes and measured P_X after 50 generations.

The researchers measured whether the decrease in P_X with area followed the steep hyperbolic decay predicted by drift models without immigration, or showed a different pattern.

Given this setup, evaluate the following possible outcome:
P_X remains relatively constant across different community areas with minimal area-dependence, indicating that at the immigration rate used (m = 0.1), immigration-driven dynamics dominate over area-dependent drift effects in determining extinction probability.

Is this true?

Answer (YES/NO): NO